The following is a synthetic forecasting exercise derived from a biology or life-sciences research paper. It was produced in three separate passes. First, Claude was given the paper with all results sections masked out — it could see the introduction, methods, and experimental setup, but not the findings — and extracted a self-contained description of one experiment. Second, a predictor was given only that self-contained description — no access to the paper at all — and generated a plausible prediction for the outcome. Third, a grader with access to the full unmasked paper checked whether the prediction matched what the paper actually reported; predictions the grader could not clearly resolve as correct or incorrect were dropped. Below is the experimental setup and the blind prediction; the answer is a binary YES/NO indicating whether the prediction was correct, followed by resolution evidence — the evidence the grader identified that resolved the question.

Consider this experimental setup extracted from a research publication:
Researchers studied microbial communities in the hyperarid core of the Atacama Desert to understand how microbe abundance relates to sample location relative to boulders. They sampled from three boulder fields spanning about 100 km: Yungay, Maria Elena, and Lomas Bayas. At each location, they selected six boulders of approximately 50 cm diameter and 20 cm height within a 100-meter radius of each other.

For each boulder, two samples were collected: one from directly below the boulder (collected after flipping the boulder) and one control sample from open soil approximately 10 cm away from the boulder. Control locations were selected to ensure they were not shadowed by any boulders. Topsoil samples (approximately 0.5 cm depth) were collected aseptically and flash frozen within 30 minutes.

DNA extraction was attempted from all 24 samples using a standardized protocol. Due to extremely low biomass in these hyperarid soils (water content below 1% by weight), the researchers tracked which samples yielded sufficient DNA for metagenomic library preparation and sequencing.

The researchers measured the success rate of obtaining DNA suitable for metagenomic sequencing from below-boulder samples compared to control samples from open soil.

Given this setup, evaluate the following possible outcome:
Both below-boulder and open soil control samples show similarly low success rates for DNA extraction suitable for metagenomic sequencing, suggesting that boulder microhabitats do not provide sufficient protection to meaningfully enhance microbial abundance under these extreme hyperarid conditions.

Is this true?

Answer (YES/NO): NO